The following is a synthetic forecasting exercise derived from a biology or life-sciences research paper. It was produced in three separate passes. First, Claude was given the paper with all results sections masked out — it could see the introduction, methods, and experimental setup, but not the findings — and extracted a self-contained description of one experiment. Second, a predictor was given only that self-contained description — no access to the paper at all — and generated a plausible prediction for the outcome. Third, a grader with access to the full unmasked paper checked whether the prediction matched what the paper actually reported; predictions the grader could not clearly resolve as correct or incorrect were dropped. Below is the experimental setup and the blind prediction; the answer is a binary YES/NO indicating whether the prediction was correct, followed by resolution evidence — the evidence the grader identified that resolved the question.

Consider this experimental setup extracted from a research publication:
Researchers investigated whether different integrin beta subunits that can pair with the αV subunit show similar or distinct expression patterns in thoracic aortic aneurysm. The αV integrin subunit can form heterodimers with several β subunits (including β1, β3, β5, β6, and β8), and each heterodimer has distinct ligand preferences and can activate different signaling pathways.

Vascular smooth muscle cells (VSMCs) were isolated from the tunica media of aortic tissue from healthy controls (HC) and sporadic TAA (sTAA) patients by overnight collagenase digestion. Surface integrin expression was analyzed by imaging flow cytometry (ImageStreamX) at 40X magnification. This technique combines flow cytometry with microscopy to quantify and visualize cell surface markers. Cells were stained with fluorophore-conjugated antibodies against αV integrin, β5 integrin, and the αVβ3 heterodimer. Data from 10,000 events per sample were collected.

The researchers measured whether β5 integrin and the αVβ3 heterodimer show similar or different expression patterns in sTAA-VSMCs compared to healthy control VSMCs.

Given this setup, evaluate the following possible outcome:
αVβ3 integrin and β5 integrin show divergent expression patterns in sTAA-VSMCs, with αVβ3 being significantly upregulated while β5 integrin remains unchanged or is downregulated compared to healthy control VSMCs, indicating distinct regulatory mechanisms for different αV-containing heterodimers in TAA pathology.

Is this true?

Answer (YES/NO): NO